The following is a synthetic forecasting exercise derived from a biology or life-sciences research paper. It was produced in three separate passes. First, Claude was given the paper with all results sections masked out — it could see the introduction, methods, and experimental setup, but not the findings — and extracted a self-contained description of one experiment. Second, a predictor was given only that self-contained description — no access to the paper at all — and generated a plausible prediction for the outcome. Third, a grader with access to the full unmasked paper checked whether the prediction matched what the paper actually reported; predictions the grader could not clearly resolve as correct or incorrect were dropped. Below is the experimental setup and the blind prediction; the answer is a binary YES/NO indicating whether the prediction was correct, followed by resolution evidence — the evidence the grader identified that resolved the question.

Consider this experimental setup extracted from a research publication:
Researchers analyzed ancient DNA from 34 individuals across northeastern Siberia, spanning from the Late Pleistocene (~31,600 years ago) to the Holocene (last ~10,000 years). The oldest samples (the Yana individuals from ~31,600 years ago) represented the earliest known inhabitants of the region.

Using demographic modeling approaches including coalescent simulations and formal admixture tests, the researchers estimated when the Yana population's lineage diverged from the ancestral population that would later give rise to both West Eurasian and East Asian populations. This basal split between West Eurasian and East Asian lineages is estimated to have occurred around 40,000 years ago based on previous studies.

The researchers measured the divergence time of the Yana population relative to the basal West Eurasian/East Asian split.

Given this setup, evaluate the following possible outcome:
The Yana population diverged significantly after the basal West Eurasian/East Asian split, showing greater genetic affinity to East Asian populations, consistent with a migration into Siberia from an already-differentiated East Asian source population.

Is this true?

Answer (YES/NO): NO